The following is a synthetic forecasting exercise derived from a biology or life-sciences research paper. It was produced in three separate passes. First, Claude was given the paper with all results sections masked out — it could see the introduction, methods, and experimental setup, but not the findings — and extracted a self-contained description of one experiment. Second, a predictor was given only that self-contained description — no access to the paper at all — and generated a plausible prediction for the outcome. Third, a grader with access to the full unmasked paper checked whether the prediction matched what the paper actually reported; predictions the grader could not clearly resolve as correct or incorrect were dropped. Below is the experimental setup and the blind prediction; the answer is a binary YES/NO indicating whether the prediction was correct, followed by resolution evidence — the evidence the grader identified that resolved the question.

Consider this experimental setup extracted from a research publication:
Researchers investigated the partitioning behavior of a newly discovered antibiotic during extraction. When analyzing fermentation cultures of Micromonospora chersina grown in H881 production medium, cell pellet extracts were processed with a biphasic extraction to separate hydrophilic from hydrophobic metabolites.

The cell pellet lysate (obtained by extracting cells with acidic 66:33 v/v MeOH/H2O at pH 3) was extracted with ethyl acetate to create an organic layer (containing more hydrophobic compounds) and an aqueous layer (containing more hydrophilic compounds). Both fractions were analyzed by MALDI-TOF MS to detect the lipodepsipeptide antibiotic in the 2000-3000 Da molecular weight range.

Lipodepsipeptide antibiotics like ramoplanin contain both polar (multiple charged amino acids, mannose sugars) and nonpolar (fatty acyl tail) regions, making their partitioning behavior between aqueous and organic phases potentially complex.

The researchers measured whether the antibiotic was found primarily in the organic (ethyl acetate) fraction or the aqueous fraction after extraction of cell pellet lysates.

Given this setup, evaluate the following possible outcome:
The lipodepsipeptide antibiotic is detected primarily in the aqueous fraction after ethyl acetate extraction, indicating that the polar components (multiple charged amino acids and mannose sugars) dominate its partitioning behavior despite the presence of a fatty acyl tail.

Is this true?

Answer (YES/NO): YES